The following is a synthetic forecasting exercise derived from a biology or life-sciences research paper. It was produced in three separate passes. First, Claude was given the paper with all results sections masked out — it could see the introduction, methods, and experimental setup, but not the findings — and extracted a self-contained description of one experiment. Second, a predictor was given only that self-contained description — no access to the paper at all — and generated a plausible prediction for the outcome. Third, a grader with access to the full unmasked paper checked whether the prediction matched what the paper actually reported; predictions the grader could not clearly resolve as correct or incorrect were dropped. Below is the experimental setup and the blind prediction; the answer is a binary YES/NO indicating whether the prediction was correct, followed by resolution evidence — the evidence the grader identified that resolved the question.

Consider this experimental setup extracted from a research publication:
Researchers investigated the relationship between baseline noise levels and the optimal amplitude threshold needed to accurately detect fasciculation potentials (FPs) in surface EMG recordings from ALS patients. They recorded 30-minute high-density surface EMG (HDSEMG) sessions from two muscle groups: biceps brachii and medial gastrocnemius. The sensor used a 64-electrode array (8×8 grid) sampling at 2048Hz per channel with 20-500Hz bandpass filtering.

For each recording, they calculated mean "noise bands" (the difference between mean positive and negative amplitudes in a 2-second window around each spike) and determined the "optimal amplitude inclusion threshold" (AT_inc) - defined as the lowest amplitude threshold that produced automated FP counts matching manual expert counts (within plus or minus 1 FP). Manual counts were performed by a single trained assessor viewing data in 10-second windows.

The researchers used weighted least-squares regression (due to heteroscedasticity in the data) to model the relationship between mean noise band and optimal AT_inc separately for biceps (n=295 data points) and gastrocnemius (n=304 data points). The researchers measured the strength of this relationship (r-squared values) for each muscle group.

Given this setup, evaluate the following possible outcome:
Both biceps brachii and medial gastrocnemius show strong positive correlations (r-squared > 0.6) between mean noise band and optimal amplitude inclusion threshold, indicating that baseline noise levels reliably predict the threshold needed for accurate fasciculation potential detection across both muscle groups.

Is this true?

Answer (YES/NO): NO